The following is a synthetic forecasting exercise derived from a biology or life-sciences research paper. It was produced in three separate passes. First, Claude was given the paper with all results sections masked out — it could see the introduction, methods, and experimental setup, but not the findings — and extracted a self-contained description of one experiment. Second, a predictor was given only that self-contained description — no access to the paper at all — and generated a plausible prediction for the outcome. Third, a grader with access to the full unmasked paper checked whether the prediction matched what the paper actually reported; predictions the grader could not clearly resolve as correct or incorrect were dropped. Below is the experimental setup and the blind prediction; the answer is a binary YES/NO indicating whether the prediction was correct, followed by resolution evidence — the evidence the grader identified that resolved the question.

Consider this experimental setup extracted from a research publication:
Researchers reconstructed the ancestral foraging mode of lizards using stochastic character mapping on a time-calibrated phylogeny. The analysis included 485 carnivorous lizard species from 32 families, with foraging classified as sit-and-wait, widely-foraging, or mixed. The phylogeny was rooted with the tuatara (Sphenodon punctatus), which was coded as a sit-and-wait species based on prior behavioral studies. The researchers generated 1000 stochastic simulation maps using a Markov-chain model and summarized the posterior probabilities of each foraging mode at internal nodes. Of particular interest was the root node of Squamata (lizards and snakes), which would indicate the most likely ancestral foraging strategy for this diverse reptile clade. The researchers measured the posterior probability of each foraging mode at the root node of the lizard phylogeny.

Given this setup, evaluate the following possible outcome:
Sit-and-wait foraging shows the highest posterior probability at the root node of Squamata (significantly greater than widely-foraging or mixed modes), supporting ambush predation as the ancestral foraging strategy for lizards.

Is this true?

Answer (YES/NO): YES